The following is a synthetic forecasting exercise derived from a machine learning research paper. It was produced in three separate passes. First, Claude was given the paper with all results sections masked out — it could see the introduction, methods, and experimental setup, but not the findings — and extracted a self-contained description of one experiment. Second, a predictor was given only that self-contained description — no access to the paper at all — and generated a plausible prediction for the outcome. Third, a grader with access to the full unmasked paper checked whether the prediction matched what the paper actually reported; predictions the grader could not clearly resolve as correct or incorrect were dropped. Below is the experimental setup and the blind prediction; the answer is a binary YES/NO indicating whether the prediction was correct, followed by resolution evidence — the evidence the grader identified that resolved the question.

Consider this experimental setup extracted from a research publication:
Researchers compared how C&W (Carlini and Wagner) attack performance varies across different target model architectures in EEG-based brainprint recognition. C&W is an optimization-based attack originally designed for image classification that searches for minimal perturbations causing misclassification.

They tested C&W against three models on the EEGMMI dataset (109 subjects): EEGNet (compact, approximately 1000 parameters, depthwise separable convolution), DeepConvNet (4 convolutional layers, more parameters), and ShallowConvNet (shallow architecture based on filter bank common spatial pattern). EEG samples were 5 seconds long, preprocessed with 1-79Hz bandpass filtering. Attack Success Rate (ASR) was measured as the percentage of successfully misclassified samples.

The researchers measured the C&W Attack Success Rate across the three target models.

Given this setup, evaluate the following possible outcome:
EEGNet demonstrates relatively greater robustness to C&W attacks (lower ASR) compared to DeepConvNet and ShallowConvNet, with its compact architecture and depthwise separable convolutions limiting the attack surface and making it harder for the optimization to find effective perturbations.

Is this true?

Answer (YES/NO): NO